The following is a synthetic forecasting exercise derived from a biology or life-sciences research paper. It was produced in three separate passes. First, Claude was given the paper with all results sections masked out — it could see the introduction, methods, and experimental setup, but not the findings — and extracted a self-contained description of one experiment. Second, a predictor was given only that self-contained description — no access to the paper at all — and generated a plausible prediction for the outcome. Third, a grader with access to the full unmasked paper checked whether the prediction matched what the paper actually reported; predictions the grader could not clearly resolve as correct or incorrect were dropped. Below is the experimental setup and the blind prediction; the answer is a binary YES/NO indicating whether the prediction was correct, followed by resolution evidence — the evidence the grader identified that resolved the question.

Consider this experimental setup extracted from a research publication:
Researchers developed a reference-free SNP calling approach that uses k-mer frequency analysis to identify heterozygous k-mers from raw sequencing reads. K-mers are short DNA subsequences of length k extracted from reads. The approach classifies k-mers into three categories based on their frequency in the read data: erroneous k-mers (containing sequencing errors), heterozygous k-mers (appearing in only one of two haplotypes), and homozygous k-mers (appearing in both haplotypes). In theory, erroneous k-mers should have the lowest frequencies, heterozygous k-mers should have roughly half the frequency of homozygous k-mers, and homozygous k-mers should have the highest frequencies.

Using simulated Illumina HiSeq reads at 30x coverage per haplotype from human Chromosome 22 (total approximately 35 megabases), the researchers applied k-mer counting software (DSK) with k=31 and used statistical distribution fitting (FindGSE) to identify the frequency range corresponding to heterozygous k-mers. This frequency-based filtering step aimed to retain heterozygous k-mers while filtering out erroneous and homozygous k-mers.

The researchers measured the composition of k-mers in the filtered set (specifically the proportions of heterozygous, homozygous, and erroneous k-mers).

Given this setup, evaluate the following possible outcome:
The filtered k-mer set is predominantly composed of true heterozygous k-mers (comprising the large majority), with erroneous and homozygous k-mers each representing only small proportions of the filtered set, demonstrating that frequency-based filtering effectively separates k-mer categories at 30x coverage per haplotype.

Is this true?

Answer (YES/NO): NO